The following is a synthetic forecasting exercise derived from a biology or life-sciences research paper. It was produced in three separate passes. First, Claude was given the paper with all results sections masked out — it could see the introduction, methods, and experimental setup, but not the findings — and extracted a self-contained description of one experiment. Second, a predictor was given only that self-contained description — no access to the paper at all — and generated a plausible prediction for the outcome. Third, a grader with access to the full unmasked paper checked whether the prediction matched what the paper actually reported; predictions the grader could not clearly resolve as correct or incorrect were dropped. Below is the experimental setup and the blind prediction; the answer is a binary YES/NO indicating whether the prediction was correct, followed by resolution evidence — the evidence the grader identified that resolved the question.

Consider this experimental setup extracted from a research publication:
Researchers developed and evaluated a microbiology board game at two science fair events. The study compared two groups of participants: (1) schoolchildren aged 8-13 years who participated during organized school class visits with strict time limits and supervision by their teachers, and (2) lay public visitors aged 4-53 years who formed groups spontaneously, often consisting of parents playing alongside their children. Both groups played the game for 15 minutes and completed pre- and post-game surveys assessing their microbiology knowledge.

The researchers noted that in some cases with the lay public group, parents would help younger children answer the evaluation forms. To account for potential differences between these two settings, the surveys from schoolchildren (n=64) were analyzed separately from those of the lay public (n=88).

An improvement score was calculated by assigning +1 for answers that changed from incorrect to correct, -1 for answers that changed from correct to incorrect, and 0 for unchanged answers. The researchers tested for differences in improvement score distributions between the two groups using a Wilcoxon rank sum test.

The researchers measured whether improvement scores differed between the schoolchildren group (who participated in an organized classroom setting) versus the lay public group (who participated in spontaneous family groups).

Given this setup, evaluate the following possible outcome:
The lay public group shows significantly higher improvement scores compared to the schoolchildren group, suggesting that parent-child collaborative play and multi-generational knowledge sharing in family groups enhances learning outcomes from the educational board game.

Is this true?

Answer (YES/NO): YES